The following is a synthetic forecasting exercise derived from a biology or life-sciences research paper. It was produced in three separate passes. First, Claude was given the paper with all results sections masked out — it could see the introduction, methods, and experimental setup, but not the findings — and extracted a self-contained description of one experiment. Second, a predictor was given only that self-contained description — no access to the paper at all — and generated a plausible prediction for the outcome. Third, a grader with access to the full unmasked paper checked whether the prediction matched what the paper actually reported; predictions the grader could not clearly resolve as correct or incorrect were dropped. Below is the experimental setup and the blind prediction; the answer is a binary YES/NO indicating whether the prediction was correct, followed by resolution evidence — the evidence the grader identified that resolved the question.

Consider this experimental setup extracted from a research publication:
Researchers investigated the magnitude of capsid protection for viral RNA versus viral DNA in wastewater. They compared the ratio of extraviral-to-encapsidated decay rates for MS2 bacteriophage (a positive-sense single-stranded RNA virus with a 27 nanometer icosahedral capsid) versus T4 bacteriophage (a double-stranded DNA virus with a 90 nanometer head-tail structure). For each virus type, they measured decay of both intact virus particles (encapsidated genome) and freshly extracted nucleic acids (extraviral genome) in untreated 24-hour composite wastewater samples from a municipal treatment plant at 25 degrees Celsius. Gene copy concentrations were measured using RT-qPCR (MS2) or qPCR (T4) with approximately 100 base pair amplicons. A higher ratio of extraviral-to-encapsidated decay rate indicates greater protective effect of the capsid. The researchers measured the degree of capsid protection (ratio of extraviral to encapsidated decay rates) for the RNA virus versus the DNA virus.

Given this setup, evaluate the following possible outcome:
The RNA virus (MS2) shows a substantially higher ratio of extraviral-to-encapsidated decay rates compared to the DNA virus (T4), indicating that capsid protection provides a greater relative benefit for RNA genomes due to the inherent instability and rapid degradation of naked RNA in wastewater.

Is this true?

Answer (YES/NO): YES